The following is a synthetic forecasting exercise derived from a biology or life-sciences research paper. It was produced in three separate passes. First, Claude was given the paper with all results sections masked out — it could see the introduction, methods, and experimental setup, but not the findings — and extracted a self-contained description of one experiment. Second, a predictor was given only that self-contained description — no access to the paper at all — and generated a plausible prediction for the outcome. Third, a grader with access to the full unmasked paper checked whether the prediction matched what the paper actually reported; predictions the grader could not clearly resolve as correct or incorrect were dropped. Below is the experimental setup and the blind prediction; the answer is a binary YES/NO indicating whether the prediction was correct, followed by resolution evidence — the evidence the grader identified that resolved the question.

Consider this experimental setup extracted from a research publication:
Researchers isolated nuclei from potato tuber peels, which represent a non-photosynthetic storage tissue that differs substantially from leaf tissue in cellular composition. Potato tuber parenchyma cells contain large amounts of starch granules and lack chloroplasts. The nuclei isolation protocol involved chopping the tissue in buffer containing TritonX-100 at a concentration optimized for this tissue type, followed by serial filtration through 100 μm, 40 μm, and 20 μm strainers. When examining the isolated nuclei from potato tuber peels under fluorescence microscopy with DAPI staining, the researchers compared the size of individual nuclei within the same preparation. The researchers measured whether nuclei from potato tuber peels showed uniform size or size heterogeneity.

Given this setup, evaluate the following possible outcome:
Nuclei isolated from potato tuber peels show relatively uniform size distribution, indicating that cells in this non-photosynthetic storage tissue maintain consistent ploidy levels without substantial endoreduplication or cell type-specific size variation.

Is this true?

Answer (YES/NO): NO